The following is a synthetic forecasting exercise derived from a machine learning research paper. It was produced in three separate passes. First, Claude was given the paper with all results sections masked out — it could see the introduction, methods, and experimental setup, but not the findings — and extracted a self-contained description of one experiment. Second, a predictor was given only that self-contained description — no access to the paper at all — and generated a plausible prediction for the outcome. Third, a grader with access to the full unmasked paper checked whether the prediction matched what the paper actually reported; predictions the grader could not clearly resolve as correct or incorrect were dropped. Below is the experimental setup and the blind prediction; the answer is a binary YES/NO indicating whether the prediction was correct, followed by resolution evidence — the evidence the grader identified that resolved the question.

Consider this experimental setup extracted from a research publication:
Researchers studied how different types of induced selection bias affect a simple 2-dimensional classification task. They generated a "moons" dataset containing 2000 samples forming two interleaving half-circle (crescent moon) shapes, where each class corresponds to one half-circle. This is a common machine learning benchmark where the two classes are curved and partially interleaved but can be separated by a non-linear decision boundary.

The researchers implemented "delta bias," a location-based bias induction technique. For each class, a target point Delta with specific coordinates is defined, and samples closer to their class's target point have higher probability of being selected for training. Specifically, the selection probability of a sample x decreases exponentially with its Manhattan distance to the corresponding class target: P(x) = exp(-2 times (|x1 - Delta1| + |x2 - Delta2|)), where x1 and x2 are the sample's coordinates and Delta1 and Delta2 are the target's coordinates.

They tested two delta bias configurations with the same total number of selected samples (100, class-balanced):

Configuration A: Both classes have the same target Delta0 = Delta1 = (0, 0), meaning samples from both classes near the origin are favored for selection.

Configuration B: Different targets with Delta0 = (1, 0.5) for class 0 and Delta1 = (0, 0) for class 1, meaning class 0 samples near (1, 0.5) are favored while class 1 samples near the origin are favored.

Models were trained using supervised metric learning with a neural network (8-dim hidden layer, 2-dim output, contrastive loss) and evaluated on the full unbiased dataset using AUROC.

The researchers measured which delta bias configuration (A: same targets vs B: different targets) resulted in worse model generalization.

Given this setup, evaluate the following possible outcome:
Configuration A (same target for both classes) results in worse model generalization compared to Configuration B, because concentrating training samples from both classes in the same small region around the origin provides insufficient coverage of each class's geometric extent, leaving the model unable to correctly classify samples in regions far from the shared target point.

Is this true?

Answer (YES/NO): NO